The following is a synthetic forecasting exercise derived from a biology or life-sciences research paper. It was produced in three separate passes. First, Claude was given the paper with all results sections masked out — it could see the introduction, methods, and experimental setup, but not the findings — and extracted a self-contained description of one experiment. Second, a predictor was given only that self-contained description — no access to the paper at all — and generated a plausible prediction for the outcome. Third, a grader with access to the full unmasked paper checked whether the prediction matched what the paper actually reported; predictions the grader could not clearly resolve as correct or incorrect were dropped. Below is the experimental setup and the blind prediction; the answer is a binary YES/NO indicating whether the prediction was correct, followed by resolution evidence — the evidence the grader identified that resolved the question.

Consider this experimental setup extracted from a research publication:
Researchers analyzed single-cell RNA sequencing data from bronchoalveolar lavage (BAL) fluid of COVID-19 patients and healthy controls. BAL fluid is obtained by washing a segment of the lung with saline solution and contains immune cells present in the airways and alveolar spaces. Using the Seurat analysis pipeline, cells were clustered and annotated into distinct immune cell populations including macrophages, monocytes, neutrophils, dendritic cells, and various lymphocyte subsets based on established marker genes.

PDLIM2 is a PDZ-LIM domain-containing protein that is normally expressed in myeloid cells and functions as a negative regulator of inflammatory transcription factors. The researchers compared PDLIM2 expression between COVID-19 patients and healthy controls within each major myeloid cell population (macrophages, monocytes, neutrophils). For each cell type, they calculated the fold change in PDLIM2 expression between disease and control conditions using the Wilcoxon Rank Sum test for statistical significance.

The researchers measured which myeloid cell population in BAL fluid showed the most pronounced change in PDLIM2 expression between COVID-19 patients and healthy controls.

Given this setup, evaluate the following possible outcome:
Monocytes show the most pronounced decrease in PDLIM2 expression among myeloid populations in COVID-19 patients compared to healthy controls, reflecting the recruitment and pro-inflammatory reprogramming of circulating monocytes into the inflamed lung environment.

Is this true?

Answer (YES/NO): NO